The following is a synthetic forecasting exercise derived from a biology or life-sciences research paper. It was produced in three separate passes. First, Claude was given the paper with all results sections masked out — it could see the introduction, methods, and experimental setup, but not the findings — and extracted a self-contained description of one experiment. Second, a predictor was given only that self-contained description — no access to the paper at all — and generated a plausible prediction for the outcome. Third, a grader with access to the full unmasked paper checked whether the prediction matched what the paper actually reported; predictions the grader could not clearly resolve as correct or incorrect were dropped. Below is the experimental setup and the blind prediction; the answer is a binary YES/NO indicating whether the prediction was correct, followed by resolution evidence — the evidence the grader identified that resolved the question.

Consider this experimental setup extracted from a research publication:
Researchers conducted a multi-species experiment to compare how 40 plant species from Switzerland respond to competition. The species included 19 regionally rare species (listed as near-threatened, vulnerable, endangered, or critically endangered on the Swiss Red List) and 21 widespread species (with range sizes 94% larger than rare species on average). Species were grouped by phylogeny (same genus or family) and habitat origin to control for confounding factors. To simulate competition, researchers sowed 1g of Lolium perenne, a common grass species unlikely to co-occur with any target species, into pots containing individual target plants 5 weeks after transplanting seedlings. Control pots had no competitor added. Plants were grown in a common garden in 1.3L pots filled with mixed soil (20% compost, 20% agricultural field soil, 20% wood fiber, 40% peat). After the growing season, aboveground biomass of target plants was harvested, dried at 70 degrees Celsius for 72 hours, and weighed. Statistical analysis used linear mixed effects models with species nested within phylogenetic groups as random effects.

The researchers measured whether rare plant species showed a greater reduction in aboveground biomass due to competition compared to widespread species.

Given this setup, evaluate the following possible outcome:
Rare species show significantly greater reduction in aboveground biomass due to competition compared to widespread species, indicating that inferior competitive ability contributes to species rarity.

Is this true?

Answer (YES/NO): NO